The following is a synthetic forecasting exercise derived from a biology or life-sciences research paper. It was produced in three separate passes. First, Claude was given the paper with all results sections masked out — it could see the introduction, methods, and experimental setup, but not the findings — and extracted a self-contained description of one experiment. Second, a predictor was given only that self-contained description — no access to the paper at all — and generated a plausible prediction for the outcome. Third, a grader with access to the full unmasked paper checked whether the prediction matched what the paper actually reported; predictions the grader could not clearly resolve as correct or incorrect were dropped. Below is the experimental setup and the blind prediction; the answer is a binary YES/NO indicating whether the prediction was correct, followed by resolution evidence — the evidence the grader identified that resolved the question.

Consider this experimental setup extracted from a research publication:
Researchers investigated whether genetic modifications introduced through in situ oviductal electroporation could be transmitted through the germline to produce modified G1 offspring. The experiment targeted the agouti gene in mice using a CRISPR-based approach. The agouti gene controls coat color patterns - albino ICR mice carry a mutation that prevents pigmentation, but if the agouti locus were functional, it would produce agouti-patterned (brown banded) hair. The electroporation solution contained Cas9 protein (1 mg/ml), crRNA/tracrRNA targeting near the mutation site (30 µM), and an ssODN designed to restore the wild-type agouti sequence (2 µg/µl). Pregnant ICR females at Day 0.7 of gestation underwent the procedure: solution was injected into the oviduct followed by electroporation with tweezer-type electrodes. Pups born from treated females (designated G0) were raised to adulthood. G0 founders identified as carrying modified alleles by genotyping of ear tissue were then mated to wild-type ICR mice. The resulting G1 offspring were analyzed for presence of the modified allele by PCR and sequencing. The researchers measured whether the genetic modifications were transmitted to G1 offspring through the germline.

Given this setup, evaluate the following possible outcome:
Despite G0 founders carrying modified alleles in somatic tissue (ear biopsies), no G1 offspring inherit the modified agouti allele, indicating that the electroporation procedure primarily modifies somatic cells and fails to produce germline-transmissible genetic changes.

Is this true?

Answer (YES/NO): NO